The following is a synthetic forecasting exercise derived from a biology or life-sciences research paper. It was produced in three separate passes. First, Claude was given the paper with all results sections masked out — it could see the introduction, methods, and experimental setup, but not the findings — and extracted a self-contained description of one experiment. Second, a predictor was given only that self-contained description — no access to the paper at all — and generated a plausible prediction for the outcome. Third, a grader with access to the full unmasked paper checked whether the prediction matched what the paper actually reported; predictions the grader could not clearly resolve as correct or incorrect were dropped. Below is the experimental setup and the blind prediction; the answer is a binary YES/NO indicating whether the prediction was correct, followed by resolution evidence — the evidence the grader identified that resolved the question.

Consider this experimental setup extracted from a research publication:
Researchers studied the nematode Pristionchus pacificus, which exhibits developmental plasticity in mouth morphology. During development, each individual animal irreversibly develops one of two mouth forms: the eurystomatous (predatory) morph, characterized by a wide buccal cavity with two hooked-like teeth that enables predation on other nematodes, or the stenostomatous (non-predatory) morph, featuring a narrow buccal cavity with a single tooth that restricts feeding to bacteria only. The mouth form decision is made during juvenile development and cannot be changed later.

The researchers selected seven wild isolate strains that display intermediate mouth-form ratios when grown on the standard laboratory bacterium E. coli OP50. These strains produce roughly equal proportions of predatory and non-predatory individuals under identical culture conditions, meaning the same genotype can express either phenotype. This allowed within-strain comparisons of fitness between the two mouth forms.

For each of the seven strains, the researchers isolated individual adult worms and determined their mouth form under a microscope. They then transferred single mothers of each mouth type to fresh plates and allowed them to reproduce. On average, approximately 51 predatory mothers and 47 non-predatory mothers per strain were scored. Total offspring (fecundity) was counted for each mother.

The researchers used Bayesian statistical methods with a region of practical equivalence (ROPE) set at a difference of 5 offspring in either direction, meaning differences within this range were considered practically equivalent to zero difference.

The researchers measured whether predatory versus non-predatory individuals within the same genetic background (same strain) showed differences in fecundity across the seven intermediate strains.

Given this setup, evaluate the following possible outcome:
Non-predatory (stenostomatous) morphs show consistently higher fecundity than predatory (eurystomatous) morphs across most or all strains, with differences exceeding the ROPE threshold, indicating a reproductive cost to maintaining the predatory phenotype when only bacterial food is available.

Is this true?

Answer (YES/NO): NO